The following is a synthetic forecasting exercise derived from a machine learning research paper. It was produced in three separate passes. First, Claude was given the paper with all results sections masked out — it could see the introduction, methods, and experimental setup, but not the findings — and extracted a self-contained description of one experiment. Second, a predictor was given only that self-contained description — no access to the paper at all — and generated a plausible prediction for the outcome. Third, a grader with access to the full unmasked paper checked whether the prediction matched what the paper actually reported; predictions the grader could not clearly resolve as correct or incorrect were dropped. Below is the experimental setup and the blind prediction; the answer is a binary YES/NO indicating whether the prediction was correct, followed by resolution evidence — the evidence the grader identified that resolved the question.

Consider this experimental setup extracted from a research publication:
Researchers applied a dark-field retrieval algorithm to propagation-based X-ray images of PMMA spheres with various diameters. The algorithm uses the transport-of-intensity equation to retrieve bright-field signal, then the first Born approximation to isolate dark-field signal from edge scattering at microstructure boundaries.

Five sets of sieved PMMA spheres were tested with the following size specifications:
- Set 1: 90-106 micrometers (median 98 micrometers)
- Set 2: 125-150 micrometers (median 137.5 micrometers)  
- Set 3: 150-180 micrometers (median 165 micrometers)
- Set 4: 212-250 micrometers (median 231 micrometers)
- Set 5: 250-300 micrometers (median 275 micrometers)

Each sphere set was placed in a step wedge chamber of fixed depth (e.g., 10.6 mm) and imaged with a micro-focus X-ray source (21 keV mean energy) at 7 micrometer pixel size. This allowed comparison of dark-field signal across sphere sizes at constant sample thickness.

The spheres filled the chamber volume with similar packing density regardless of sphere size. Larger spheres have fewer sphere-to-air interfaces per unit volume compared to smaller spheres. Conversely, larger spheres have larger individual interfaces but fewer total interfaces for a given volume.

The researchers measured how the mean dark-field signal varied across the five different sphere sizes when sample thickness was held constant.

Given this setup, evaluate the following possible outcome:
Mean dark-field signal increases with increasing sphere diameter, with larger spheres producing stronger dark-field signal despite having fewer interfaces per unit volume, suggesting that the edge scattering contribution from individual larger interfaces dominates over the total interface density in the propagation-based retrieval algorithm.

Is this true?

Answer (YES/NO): YES